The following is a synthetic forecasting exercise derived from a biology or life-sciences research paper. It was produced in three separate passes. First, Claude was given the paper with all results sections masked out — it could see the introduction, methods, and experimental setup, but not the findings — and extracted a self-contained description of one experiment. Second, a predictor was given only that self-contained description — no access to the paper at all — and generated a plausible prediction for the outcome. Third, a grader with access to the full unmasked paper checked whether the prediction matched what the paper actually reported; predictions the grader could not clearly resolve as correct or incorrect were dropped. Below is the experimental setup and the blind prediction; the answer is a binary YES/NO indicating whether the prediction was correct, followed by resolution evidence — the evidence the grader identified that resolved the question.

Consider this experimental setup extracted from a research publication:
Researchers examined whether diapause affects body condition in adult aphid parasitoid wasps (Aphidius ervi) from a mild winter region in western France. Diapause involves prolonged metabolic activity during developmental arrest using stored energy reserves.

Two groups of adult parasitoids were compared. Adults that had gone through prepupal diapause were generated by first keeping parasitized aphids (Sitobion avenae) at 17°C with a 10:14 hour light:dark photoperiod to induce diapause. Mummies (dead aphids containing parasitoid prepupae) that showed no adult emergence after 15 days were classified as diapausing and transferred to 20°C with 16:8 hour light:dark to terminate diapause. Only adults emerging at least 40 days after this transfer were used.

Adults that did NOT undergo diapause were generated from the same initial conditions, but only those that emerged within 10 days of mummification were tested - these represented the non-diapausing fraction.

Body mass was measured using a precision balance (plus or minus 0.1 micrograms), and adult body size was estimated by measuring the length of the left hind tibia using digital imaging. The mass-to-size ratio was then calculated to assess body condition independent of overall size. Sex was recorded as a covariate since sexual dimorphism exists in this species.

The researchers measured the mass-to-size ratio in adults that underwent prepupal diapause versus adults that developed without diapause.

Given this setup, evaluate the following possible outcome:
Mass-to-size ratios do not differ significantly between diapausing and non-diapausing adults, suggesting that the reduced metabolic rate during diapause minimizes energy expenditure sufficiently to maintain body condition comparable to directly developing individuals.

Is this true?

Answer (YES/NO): NO